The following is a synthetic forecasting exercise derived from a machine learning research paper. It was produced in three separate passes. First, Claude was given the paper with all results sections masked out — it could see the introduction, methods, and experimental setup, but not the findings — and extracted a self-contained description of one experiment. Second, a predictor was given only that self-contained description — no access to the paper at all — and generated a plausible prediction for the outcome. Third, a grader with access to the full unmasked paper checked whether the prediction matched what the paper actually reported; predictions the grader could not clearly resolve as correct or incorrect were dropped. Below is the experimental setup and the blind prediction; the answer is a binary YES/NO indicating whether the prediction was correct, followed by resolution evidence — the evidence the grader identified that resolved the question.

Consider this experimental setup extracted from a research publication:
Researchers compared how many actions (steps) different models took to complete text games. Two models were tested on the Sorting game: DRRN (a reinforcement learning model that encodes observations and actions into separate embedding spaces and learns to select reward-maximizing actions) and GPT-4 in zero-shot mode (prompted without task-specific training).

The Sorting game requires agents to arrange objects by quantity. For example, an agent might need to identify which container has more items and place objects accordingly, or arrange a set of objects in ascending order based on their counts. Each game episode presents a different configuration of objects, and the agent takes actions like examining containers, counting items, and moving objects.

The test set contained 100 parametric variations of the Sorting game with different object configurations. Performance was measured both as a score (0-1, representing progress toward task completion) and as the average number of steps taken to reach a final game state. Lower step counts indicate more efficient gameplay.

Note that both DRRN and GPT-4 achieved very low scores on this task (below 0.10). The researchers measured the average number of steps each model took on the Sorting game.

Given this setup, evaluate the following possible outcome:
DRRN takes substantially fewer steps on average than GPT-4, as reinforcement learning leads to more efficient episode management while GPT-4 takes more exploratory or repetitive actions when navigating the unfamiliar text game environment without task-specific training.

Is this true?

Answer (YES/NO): NO